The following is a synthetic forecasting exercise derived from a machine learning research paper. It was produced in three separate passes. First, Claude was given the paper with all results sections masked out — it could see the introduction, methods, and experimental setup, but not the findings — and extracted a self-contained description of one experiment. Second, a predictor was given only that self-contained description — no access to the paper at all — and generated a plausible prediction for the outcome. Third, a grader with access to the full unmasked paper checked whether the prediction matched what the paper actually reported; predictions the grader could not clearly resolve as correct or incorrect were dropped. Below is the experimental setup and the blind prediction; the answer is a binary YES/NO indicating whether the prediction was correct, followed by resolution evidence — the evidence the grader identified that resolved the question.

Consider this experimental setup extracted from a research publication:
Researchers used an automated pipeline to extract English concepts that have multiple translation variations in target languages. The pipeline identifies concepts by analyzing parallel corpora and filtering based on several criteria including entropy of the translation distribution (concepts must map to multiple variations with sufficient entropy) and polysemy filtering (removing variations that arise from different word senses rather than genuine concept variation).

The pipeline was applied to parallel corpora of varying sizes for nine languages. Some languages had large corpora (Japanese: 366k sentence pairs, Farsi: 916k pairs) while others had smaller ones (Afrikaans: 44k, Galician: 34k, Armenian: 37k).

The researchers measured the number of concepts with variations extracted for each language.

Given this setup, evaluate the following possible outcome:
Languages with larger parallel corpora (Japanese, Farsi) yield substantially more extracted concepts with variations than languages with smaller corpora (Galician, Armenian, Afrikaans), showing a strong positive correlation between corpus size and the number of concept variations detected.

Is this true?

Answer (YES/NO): NO